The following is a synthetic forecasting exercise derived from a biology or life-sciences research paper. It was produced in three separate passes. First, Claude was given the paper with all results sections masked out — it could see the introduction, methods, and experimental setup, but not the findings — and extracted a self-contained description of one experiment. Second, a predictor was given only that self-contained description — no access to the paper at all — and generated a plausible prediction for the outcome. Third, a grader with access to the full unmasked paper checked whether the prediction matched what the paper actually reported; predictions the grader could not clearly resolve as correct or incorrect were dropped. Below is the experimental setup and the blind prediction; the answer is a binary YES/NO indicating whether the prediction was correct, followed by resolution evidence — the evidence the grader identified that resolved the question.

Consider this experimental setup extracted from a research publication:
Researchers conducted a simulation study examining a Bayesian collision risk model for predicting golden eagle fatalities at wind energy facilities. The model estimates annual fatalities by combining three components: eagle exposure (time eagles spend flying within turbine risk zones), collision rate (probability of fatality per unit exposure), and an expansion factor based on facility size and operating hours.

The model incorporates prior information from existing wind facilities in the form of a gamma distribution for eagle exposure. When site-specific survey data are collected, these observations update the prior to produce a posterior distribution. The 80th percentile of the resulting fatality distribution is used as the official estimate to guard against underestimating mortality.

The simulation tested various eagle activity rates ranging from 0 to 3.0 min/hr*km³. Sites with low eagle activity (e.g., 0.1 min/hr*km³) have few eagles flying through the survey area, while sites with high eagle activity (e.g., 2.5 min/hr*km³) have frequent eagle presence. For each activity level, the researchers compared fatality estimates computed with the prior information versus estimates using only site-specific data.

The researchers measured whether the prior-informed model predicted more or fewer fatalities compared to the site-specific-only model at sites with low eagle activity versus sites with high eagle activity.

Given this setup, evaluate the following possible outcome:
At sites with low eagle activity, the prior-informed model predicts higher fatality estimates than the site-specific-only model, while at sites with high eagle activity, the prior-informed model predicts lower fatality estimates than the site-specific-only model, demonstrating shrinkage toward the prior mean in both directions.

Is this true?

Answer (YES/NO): YES